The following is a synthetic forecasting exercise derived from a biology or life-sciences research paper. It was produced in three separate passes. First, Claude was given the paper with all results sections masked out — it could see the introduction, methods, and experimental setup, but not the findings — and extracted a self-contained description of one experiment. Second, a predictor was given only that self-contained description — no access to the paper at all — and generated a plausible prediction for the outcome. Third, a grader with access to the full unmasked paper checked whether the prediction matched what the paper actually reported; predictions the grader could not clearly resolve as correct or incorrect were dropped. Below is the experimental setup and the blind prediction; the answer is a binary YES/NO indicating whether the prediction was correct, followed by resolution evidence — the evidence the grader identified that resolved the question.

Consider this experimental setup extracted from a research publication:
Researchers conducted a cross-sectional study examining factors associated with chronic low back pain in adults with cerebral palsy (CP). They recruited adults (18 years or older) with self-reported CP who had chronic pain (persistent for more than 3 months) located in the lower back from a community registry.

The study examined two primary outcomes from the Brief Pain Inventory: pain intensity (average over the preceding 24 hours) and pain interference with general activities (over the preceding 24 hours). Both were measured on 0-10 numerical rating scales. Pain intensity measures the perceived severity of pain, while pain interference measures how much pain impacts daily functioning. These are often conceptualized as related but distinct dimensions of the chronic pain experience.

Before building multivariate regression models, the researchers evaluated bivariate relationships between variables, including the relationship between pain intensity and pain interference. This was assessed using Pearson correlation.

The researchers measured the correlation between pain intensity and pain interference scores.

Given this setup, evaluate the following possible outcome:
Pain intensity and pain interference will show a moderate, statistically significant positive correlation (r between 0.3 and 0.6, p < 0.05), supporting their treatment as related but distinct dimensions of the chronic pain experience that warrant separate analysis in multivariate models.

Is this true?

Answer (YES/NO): NO